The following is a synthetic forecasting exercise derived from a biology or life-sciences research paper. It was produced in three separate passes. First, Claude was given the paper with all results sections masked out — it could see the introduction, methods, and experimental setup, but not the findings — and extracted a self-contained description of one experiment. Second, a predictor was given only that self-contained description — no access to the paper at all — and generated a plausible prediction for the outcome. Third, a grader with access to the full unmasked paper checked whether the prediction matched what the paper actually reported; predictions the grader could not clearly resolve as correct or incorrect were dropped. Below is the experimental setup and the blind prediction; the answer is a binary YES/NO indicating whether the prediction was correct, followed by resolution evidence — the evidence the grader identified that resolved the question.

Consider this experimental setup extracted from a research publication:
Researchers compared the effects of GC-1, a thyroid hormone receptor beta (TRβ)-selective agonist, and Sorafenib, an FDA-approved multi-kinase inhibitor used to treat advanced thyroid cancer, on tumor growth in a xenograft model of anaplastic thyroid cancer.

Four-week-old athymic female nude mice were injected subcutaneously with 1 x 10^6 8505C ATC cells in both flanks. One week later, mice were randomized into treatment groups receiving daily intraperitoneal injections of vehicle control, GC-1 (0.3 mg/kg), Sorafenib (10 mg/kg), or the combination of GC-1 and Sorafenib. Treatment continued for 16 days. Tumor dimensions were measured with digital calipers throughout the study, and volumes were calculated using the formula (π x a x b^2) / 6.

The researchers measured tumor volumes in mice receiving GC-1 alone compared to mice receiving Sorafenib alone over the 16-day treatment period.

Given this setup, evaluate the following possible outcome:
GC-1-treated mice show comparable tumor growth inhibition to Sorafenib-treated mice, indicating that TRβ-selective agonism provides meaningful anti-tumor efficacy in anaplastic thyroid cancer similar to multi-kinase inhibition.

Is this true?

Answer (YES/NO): YES